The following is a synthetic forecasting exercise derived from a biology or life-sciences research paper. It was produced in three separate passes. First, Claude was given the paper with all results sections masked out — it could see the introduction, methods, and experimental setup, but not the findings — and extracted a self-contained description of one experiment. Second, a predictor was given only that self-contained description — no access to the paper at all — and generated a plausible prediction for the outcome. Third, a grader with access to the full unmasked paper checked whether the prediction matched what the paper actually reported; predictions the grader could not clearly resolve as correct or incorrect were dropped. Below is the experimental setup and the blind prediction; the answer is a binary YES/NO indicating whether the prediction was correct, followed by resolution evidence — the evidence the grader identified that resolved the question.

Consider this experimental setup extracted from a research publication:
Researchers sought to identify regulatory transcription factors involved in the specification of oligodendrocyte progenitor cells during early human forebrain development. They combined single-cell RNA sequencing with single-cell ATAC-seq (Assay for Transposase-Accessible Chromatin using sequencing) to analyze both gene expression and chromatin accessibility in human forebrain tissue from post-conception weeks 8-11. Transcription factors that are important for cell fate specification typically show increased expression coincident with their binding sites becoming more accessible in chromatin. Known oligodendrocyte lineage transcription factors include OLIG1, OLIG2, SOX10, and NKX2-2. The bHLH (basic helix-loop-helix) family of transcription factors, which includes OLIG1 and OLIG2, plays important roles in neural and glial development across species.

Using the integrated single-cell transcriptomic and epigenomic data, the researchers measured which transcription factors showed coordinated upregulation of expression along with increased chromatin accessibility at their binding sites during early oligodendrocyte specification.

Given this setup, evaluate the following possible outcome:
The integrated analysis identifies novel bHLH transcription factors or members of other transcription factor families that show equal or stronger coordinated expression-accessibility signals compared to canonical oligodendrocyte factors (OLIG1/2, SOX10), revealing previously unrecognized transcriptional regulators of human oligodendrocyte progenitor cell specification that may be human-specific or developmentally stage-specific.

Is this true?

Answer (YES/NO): NO